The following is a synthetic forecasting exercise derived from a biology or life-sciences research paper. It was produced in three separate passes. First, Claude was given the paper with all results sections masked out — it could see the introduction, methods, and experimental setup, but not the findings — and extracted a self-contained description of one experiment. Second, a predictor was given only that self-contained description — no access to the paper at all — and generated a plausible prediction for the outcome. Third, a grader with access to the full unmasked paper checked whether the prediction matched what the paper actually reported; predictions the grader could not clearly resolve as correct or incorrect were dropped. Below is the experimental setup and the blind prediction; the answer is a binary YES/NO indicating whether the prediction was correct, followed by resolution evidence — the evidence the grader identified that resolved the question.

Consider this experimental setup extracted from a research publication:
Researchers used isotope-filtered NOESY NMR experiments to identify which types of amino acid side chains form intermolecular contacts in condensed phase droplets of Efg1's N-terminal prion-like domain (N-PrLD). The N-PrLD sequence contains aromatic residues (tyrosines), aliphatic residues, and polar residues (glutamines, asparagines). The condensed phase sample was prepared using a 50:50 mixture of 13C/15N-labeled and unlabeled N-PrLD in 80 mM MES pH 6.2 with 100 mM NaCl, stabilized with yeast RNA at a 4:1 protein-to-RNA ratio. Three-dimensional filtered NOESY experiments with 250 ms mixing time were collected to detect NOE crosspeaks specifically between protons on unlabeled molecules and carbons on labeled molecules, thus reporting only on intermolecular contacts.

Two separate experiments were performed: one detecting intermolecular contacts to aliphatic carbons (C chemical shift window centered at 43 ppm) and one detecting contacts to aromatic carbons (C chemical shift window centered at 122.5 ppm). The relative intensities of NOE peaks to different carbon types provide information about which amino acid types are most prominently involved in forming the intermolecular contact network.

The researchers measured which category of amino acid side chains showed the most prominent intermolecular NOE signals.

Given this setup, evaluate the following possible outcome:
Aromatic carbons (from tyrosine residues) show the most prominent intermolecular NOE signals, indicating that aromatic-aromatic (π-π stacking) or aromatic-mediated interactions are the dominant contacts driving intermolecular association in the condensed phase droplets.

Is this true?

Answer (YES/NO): NO